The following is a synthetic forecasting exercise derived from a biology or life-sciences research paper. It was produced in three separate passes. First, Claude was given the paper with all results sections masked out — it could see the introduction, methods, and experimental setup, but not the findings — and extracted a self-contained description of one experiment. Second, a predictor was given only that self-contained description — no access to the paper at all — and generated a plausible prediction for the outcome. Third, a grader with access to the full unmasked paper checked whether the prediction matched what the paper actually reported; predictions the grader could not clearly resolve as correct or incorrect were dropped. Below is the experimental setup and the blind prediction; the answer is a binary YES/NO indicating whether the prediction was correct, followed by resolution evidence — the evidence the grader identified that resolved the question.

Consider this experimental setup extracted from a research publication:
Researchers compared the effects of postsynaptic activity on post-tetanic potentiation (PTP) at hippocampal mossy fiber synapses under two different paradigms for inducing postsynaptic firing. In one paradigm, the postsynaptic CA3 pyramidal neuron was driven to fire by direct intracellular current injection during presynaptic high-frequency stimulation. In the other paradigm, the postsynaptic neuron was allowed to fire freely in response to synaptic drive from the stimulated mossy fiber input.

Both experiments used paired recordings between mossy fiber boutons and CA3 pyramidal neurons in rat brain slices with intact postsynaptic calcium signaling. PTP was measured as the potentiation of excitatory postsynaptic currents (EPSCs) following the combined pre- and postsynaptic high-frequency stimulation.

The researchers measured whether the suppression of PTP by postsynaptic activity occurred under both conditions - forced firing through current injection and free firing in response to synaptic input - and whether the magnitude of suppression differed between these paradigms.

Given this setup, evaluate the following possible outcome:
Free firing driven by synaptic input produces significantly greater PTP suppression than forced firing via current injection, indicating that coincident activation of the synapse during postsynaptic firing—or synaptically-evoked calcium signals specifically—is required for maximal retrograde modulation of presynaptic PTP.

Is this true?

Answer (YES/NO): NO